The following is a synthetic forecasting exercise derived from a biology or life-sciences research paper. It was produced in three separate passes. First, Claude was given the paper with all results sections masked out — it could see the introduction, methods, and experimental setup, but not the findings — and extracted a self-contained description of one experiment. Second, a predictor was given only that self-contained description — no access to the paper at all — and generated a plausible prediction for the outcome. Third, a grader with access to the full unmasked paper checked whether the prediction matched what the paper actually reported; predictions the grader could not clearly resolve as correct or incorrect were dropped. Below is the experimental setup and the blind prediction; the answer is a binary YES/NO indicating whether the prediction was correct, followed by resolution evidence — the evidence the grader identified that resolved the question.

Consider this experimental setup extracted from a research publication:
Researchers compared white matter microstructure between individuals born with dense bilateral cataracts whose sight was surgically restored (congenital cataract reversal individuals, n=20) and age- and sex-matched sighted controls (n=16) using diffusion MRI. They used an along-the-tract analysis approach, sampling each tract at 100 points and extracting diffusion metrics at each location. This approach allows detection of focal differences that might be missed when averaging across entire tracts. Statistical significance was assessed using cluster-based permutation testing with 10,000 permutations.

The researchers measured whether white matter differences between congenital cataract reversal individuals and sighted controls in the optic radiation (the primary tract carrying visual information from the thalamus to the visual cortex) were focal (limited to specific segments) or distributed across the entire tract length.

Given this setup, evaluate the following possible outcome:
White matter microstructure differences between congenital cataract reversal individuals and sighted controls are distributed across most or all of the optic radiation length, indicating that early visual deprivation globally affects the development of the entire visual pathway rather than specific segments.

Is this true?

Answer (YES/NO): NO